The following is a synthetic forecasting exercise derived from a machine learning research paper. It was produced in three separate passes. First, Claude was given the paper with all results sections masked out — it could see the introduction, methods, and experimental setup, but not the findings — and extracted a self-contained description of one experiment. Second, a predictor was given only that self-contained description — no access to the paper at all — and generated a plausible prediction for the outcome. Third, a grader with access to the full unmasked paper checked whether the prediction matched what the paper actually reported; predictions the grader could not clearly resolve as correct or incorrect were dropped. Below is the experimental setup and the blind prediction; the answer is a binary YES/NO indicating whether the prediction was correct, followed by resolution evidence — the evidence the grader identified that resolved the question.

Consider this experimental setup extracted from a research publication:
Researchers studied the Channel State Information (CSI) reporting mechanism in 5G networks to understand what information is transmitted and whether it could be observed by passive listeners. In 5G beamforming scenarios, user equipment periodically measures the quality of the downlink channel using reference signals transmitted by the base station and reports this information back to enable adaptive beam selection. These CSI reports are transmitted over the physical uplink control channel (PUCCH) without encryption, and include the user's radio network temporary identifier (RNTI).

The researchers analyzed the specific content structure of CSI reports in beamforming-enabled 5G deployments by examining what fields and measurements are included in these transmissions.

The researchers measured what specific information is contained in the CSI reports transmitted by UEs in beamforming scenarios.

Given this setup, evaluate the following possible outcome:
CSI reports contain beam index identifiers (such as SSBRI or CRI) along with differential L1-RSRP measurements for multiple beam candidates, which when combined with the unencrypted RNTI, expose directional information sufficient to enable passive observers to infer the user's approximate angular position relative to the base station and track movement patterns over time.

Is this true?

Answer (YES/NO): NO